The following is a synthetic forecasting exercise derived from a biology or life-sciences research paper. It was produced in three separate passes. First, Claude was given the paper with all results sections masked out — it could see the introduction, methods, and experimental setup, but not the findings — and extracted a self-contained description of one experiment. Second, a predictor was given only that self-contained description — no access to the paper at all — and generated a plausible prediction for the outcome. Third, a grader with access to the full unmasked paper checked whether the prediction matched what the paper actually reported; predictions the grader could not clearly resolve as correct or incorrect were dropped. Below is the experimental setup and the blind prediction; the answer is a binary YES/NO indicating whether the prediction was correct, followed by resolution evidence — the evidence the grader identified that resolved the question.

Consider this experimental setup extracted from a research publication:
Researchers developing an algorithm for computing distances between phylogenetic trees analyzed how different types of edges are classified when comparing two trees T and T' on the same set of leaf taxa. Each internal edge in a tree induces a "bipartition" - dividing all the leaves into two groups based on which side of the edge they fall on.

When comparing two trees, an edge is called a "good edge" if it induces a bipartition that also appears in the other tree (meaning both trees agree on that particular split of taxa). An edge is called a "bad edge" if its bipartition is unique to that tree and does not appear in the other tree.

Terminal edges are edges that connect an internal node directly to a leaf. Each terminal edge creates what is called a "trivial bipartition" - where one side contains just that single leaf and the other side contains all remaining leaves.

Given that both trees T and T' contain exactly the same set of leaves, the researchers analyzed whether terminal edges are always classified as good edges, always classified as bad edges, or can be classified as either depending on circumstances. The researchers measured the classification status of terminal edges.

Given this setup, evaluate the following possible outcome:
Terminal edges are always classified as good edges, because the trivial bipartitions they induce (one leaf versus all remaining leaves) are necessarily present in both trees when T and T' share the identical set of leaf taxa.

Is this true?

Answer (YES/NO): YES